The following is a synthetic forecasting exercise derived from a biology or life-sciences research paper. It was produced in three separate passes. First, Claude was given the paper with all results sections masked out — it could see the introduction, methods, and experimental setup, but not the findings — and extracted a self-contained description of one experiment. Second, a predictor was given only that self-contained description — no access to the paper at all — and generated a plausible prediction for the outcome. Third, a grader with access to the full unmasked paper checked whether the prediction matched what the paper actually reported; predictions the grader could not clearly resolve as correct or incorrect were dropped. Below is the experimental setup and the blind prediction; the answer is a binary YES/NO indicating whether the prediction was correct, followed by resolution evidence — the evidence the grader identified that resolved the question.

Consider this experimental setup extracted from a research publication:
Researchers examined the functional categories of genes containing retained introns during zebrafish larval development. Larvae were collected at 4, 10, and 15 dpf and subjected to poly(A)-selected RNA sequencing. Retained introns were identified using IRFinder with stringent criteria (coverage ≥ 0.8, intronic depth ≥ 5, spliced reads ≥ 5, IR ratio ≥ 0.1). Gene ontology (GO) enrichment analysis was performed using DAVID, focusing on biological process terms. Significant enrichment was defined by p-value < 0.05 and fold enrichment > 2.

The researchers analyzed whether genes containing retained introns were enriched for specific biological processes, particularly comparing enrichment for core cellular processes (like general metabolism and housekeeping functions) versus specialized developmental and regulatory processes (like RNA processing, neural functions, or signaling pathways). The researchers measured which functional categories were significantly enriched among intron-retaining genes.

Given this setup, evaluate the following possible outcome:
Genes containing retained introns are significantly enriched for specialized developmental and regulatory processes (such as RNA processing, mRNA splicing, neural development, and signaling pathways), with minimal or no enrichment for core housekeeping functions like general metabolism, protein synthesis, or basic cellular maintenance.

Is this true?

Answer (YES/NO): YES